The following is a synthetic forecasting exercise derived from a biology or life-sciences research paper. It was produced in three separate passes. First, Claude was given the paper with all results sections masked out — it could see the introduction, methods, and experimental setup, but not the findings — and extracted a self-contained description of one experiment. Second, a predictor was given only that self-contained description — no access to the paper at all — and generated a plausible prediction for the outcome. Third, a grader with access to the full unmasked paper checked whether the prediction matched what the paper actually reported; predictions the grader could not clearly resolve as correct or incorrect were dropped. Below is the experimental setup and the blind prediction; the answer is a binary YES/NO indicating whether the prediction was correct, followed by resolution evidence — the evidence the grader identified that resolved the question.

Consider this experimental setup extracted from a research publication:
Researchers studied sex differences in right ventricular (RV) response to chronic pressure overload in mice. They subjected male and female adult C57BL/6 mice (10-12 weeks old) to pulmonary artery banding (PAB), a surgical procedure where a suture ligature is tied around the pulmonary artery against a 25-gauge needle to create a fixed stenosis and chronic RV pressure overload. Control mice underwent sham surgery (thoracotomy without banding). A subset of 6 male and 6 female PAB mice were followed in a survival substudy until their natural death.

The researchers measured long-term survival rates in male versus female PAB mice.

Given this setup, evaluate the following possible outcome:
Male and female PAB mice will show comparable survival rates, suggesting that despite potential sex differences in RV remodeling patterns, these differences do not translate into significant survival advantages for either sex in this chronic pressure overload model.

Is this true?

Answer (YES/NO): NO